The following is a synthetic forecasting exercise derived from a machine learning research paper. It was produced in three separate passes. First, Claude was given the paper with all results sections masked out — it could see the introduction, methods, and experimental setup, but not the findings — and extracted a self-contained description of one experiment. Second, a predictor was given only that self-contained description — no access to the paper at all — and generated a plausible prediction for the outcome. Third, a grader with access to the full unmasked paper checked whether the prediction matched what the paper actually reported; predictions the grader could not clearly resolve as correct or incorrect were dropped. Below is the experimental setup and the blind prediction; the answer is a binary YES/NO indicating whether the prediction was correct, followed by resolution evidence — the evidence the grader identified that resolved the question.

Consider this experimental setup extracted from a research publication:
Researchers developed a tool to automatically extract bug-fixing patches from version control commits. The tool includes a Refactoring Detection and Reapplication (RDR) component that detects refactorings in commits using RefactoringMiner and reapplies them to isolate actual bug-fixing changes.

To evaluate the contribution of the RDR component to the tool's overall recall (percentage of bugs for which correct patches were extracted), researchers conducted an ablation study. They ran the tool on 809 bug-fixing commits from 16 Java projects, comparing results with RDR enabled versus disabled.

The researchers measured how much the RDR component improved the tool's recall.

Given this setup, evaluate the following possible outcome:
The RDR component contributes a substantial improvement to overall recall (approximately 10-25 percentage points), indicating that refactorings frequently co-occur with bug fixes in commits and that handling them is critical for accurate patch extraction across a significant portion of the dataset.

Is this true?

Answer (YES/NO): NO